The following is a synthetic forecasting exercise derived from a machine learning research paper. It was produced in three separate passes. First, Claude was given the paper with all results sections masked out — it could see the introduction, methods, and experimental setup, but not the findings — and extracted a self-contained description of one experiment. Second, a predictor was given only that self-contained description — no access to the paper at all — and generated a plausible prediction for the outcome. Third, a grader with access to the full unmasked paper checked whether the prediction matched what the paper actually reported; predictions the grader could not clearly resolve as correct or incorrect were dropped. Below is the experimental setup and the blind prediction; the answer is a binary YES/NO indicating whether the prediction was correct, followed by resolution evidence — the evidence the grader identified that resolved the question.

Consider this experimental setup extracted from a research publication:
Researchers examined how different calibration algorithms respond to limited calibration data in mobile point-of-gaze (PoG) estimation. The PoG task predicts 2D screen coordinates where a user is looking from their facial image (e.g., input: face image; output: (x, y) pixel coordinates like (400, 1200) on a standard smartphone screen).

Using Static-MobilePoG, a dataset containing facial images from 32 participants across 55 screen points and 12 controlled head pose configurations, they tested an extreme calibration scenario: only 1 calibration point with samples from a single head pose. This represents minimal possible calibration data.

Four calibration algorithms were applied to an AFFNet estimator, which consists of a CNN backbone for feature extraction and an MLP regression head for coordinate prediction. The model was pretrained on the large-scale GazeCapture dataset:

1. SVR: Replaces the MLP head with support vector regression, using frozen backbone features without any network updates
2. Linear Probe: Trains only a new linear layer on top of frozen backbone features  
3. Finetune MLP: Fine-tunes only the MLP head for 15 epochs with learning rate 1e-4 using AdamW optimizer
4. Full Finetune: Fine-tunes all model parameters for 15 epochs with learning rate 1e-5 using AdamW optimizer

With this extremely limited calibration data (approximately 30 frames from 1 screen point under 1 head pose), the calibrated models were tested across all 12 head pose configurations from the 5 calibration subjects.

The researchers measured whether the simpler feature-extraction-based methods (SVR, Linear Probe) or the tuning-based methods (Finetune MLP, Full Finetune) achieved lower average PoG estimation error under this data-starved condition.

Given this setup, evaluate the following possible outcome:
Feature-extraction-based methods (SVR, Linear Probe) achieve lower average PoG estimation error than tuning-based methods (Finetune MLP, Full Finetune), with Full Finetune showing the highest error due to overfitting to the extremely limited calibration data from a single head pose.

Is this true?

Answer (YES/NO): NO